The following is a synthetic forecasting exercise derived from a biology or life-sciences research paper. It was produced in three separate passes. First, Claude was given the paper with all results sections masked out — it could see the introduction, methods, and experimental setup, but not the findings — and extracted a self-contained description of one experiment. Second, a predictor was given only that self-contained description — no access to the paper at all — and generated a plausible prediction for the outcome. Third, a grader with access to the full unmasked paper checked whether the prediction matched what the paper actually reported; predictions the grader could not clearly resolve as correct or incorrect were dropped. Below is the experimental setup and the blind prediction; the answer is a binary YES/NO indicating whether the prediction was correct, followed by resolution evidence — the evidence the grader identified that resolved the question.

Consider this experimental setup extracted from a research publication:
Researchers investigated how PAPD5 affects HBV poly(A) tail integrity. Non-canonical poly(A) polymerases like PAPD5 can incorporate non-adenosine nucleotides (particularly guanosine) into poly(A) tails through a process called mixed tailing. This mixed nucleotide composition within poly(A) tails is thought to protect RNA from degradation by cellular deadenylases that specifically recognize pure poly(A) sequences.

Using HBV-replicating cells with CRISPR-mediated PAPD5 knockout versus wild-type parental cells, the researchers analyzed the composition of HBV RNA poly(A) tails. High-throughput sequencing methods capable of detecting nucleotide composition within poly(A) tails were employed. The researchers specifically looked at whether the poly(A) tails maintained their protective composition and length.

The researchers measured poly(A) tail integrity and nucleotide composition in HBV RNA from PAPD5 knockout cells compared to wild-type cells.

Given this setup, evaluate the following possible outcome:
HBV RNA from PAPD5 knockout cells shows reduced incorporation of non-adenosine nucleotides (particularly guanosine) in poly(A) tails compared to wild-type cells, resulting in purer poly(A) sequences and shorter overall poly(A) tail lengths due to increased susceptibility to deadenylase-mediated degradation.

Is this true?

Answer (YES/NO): YES